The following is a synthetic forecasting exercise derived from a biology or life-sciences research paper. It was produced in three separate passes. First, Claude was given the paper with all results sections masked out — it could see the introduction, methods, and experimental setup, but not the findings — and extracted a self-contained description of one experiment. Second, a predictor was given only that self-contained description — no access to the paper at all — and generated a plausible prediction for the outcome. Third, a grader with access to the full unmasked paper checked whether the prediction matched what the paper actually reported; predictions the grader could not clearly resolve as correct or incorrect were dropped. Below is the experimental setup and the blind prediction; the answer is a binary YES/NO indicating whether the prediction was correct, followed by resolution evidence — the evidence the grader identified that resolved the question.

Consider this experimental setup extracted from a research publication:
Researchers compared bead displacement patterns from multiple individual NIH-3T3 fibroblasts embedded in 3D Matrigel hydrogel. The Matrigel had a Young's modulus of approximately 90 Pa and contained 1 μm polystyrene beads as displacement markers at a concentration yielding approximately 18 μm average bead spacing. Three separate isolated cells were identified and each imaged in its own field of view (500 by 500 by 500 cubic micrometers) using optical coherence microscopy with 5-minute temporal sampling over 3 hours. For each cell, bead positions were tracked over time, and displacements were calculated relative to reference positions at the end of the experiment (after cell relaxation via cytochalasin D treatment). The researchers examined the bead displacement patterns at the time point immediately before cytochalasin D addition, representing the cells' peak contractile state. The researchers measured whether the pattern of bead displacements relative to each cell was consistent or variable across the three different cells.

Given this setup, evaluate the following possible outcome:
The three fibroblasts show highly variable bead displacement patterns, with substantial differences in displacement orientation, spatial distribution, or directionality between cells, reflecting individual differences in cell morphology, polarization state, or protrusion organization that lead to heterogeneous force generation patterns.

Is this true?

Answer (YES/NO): YES